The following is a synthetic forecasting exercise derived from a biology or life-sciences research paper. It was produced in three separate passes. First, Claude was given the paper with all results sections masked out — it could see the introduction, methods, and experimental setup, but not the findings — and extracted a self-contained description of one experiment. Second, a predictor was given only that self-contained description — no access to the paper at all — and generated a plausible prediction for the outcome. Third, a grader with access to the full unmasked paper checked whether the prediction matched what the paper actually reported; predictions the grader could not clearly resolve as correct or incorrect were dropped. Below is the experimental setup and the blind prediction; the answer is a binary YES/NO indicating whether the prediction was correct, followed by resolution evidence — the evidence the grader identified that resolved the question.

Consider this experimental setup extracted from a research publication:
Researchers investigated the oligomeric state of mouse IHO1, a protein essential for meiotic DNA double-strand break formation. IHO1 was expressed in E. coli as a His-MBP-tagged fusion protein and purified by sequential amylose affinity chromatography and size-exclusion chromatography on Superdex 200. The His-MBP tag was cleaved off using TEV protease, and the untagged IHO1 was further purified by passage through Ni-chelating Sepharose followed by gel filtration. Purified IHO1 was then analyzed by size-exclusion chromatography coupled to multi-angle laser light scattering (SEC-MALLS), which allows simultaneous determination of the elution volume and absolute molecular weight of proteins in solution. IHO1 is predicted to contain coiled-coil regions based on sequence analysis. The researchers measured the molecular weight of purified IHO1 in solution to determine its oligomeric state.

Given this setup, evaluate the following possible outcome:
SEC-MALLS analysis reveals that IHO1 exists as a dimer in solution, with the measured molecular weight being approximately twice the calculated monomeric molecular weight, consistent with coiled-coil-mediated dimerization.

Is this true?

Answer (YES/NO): NO